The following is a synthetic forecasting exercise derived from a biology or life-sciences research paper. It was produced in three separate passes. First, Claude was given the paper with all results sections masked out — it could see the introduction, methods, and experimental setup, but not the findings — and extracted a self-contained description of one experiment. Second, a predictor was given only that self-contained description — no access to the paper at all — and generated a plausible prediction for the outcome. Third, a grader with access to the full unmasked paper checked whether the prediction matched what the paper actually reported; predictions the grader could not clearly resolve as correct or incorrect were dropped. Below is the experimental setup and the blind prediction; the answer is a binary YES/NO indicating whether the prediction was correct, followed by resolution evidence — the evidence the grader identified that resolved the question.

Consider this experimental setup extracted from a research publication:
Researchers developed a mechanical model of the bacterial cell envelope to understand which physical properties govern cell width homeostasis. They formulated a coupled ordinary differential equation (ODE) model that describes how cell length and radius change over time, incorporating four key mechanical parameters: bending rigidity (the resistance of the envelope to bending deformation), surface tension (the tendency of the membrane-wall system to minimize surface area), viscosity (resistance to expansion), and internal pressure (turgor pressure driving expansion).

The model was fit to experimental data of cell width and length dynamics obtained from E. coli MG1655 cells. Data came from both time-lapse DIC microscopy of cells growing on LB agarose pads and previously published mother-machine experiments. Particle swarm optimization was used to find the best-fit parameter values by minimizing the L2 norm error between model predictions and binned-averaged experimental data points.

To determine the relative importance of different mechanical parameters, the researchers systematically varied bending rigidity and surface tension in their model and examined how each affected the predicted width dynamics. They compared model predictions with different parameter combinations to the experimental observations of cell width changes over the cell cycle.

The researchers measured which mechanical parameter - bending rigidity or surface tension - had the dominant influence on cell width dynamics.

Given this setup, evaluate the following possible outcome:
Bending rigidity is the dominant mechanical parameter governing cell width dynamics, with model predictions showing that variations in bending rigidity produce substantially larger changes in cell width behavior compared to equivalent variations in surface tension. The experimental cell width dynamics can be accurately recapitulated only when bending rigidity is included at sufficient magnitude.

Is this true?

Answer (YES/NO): YES